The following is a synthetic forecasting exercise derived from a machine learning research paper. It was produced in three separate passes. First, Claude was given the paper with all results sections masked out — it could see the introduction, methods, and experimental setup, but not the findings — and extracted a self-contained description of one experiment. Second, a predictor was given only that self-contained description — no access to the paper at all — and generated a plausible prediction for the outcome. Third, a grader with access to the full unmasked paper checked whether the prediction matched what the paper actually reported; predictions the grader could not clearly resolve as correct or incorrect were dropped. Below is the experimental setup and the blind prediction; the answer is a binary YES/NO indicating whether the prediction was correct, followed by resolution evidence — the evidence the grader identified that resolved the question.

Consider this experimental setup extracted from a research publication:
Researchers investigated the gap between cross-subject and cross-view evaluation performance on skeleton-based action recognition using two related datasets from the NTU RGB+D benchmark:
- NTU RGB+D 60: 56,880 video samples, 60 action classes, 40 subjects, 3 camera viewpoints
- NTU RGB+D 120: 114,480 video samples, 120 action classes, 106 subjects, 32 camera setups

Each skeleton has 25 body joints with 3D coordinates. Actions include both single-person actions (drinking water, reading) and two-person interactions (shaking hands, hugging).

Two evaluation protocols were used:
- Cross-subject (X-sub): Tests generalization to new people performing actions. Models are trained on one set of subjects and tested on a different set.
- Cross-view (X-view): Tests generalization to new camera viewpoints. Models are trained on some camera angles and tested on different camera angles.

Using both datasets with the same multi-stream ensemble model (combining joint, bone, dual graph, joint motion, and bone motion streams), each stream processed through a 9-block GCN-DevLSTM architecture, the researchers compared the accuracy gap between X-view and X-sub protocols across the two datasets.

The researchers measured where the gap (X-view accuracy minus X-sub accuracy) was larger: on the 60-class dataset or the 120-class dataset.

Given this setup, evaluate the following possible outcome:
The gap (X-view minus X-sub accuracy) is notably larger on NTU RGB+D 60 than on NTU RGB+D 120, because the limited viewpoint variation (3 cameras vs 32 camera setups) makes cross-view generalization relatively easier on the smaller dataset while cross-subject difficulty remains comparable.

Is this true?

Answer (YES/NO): YES